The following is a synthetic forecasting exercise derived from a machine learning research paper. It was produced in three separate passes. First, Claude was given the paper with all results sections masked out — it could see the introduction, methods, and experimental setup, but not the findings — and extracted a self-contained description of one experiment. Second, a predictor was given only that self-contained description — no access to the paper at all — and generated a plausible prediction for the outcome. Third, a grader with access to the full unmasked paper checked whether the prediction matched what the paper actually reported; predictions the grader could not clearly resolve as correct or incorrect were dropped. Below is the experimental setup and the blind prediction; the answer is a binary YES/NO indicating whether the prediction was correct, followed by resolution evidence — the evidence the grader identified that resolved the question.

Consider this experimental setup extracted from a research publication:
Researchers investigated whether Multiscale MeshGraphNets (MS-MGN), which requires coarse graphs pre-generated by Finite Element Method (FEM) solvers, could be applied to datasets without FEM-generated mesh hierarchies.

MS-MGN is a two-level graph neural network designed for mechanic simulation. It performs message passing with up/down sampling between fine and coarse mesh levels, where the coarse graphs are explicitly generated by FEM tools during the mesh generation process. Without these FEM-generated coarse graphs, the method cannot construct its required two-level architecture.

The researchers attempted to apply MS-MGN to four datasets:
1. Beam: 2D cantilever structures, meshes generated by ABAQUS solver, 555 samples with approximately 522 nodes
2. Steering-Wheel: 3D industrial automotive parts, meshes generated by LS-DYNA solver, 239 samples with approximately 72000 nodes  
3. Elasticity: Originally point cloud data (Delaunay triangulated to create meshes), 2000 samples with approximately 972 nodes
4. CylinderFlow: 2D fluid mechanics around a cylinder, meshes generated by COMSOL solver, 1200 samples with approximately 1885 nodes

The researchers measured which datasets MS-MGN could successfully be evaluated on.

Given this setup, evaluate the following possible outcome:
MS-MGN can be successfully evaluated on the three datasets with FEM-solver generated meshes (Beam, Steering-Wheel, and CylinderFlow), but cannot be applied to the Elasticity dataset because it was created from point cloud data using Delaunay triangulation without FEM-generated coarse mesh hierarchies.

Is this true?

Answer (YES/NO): NO